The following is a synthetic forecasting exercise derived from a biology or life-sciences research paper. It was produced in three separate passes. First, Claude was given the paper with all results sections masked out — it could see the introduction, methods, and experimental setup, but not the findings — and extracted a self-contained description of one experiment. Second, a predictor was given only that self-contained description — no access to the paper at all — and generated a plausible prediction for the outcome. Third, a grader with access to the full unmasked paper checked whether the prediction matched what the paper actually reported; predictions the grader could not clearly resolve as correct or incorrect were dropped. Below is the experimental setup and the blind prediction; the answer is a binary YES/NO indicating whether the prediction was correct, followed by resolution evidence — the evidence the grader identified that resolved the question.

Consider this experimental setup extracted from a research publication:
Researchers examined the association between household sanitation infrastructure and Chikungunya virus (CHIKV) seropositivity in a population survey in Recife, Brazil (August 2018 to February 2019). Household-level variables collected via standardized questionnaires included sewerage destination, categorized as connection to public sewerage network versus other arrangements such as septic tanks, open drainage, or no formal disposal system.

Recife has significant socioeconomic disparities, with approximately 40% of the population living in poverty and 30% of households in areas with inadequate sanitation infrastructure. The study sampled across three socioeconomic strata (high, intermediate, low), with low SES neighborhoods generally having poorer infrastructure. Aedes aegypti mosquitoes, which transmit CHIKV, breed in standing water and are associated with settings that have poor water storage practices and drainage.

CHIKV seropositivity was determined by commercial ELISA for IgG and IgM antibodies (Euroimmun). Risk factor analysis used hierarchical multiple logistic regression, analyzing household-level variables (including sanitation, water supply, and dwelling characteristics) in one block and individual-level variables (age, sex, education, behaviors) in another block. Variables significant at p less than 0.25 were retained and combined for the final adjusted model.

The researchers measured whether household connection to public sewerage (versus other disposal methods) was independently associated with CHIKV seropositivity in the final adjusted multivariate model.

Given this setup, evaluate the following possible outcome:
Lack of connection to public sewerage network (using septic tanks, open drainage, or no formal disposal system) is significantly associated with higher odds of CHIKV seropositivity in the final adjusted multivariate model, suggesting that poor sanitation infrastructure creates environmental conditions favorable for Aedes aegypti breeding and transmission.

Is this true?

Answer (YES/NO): YES